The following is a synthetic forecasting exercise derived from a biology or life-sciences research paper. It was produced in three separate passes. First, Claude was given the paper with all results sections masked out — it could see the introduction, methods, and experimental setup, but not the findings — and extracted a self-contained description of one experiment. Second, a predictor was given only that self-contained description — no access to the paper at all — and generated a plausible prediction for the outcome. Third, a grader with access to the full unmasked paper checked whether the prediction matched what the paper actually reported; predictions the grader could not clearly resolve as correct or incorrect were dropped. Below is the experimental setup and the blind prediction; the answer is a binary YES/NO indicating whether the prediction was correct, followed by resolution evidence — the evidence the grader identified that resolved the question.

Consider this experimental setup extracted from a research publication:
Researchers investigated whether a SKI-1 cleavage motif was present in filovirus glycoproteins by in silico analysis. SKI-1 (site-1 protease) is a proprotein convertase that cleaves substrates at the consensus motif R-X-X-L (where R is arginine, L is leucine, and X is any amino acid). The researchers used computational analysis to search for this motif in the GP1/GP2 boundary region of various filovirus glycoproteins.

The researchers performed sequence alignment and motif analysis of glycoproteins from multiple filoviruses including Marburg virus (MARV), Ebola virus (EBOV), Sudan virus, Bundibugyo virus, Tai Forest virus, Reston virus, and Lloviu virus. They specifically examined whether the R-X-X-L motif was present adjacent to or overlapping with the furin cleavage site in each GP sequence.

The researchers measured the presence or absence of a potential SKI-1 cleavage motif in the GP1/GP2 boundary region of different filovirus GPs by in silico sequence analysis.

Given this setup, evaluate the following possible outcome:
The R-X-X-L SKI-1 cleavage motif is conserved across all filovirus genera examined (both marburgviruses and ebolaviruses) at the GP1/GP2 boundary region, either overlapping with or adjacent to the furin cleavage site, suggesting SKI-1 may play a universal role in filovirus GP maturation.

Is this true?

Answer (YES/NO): NO